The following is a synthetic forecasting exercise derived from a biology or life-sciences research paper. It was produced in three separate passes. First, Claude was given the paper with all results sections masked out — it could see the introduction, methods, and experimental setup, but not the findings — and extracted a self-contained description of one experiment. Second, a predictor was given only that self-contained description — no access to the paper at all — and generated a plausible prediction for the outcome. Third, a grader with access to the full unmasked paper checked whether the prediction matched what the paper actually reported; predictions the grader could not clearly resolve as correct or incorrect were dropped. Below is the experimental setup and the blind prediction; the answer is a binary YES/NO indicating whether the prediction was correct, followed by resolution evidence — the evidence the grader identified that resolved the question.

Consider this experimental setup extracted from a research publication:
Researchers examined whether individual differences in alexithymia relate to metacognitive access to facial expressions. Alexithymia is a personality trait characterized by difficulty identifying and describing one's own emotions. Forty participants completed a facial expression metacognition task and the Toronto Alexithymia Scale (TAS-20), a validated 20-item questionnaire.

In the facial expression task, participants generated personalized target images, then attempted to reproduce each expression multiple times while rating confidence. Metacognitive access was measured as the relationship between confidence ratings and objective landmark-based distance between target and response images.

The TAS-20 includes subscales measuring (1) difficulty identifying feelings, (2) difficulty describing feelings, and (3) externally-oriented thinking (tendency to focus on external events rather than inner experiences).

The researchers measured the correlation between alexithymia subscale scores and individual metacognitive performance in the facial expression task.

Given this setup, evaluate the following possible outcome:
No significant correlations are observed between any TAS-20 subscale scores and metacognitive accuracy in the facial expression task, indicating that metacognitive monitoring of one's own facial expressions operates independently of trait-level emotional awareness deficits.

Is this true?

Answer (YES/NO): NO